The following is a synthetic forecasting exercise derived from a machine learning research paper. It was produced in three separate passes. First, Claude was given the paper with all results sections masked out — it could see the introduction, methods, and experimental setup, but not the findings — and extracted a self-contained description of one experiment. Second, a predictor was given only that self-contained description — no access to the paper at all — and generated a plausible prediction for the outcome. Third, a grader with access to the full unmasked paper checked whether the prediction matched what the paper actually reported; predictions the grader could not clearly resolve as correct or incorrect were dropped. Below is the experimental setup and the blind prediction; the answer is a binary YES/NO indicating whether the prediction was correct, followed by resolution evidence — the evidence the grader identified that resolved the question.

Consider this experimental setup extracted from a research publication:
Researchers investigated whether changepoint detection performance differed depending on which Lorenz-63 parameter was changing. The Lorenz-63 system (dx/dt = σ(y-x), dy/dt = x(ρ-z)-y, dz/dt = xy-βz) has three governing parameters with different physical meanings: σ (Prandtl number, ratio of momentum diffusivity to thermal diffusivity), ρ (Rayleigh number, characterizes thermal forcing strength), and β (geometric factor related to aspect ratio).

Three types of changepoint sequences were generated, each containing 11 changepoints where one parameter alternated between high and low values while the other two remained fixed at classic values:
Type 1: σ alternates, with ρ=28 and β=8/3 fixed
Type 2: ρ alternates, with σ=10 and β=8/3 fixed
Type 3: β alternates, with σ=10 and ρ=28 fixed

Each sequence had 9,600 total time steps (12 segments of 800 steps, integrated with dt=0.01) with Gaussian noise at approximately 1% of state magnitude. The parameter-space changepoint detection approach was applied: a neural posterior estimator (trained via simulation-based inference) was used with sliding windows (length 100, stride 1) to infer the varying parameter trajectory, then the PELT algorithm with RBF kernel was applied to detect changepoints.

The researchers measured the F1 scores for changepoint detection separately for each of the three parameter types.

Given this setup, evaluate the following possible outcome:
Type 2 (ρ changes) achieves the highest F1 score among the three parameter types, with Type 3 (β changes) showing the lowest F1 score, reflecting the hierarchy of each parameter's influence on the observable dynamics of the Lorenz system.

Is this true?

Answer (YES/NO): NO